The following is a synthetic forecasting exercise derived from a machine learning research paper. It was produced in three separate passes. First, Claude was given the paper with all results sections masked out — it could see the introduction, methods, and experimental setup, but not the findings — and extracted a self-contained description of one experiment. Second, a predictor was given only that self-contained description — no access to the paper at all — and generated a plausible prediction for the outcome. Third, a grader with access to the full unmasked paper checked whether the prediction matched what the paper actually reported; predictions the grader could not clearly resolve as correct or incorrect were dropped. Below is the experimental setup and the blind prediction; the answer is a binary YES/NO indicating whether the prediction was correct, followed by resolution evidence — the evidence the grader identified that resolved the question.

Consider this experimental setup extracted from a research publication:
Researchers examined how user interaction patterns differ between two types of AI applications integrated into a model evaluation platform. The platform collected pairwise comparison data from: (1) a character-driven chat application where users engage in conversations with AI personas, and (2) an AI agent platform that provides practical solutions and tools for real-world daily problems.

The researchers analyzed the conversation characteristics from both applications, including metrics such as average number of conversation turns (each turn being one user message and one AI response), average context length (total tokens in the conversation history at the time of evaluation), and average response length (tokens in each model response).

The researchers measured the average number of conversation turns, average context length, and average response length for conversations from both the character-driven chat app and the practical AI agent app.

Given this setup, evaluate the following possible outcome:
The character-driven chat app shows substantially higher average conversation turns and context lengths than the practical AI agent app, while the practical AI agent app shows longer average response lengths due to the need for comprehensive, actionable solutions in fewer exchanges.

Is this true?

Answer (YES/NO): NO